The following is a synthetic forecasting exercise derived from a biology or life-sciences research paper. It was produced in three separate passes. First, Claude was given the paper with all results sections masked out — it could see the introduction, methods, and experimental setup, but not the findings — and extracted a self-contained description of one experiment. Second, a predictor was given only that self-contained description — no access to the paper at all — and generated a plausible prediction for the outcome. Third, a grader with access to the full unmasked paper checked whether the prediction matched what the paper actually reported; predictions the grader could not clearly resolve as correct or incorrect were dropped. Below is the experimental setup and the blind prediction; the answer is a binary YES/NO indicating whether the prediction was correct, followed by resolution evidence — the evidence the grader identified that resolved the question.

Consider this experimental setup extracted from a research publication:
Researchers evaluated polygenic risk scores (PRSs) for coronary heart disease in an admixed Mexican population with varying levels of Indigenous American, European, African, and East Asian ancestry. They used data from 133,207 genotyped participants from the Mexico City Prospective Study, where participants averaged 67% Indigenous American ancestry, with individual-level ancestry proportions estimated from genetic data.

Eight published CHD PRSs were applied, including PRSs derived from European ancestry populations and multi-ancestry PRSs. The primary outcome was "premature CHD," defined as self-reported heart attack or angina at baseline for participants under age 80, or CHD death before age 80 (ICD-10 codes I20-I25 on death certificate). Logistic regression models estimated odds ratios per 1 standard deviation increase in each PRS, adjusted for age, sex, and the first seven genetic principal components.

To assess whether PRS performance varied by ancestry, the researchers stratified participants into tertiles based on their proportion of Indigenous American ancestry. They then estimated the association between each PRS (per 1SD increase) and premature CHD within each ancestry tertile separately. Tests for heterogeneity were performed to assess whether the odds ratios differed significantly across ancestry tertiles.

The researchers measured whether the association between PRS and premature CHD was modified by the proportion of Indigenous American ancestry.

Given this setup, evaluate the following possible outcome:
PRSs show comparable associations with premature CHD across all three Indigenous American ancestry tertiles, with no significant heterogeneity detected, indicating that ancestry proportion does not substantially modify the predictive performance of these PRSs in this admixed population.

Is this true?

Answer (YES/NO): YES